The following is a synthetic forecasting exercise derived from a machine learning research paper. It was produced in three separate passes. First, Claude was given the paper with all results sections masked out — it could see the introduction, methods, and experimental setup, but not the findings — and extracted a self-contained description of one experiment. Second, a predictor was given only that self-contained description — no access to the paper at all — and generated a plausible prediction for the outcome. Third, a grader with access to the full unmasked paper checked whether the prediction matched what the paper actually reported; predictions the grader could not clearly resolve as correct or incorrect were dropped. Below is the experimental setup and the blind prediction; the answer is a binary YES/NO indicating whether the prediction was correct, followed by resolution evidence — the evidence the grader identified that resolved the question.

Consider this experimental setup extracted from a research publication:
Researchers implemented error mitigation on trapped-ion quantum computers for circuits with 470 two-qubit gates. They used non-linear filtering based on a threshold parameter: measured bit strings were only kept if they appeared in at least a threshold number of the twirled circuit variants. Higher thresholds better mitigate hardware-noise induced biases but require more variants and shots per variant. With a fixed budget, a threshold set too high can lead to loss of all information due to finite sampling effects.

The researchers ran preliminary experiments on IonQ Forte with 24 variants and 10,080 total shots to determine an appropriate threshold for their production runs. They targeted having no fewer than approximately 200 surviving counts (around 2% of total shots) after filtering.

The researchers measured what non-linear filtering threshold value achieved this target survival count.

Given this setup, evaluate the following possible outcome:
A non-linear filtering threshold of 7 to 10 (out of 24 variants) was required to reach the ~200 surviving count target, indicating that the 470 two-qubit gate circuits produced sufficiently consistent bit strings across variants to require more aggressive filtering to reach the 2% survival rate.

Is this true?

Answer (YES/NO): NO